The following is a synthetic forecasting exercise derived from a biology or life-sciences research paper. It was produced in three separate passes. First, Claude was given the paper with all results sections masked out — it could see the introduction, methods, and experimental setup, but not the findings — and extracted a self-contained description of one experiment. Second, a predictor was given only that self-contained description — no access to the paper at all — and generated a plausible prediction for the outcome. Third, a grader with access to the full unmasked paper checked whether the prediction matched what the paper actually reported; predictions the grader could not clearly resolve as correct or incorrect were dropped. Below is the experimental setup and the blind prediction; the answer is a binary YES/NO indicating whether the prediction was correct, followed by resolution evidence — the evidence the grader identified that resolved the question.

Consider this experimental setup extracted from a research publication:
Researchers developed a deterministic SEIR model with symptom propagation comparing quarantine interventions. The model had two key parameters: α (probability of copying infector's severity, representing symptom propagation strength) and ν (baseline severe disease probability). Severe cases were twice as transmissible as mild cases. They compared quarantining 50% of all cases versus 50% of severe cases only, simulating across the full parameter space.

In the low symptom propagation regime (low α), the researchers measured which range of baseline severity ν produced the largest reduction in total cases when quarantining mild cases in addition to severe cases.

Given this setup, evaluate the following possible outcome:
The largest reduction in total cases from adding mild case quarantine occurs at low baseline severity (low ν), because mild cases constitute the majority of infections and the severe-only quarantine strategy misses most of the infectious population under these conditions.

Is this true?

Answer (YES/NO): NO